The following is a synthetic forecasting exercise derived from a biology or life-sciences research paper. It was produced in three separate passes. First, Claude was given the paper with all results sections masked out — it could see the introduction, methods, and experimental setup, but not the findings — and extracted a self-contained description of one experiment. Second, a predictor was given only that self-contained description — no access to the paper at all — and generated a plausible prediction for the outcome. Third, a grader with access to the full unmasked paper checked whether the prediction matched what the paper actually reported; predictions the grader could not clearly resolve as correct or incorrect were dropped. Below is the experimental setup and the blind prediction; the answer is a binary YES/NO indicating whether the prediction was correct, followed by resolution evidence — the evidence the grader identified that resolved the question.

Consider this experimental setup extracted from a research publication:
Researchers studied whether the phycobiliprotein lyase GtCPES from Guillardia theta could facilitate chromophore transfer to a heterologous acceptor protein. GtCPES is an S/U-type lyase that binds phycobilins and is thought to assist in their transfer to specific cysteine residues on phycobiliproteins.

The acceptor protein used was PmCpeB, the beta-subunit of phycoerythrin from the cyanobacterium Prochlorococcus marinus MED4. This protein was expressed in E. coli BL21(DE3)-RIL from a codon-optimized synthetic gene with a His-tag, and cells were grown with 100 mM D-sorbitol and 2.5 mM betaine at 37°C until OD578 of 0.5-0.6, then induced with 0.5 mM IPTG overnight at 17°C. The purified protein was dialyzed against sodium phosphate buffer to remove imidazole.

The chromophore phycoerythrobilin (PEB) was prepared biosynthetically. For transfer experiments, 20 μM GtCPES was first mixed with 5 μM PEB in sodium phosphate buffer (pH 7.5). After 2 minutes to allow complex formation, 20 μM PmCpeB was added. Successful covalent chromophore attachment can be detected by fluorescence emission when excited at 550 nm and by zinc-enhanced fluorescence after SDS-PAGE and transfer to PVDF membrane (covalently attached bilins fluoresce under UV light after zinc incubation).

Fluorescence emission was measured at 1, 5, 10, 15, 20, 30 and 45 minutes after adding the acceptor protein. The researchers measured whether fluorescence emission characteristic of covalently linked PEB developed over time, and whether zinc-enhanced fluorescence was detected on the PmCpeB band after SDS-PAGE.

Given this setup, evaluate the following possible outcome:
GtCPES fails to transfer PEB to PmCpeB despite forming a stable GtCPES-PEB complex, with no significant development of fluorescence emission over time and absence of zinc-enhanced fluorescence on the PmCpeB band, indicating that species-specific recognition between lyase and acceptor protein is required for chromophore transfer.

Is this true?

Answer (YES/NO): NO